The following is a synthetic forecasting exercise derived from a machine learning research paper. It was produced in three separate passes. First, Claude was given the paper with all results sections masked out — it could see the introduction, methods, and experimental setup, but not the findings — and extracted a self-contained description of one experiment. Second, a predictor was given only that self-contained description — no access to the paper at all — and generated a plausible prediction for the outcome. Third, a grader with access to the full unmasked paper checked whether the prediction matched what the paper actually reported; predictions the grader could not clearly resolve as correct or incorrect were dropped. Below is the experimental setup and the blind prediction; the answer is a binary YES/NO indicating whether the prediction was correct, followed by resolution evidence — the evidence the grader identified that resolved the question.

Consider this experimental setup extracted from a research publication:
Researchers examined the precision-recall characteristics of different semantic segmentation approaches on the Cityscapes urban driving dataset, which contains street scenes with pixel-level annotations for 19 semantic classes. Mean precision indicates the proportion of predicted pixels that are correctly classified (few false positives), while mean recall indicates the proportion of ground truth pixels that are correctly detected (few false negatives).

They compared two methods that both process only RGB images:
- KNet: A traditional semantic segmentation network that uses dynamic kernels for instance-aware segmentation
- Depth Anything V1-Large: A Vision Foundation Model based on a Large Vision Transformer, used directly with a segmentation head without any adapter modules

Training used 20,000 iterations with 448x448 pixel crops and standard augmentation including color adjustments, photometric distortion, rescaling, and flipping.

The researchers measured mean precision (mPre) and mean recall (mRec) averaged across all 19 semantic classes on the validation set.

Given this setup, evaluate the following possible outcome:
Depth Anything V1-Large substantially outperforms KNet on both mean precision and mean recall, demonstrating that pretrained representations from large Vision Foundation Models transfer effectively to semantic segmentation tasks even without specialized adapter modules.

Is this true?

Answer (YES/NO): YES